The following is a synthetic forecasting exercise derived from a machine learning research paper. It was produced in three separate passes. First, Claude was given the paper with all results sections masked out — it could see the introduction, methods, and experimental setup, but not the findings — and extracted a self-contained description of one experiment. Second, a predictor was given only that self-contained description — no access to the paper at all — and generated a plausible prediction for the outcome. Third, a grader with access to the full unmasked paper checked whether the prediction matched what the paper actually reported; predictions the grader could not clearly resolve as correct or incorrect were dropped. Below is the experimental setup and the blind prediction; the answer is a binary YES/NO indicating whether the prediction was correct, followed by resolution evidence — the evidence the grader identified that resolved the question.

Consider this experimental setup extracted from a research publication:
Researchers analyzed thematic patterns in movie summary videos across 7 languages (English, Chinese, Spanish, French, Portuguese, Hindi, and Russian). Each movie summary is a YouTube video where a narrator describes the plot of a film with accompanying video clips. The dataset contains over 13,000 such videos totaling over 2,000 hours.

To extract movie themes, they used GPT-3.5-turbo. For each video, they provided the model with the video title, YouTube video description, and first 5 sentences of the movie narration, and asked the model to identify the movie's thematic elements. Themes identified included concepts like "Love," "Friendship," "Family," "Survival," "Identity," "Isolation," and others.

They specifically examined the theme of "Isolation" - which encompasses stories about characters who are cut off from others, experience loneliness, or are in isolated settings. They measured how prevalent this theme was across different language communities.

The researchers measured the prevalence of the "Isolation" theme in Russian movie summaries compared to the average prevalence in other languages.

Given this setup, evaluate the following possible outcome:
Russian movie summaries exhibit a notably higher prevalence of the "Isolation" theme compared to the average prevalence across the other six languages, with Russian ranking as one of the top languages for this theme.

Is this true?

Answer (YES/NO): YES